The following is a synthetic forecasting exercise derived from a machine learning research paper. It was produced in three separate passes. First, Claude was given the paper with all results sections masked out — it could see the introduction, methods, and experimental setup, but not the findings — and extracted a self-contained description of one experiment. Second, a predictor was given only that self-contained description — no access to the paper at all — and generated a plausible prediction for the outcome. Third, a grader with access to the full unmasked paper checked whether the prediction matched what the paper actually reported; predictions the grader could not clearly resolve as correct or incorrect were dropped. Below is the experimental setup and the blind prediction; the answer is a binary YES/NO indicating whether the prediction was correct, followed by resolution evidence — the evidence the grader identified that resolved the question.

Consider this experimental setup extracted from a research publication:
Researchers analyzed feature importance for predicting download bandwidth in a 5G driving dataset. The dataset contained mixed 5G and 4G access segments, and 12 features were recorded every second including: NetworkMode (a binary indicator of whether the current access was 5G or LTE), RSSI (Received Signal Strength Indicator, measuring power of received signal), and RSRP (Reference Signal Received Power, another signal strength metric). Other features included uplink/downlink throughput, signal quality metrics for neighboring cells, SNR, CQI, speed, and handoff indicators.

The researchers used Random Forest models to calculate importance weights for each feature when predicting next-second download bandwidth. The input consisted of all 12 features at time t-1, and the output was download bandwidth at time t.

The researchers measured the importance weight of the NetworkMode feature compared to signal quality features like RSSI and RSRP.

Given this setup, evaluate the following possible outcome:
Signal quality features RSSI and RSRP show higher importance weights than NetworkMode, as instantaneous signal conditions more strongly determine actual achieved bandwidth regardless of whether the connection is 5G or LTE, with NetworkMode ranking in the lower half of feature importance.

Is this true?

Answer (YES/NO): NO